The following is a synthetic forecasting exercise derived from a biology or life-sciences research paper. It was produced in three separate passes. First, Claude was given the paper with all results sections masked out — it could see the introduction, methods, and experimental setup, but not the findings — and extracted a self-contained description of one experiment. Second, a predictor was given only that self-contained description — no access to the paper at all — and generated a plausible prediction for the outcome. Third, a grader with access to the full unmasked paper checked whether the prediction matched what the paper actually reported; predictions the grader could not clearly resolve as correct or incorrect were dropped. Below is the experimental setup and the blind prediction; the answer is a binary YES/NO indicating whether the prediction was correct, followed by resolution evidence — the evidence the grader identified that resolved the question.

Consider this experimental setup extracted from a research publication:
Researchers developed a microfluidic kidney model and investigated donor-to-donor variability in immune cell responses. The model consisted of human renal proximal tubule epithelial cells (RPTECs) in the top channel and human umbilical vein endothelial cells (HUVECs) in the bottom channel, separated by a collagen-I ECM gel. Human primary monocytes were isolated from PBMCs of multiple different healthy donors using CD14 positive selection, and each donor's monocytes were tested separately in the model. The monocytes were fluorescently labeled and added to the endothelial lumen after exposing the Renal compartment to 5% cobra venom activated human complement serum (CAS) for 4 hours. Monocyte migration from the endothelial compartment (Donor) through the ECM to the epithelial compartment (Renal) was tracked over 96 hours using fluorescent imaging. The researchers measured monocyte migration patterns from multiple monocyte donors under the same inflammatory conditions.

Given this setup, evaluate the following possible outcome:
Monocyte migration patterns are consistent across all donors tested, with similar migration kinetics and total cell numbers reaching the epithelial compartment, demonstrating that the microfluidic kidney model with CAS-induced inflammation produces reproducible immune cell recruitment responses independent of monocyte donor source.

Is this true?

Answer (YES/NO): NO